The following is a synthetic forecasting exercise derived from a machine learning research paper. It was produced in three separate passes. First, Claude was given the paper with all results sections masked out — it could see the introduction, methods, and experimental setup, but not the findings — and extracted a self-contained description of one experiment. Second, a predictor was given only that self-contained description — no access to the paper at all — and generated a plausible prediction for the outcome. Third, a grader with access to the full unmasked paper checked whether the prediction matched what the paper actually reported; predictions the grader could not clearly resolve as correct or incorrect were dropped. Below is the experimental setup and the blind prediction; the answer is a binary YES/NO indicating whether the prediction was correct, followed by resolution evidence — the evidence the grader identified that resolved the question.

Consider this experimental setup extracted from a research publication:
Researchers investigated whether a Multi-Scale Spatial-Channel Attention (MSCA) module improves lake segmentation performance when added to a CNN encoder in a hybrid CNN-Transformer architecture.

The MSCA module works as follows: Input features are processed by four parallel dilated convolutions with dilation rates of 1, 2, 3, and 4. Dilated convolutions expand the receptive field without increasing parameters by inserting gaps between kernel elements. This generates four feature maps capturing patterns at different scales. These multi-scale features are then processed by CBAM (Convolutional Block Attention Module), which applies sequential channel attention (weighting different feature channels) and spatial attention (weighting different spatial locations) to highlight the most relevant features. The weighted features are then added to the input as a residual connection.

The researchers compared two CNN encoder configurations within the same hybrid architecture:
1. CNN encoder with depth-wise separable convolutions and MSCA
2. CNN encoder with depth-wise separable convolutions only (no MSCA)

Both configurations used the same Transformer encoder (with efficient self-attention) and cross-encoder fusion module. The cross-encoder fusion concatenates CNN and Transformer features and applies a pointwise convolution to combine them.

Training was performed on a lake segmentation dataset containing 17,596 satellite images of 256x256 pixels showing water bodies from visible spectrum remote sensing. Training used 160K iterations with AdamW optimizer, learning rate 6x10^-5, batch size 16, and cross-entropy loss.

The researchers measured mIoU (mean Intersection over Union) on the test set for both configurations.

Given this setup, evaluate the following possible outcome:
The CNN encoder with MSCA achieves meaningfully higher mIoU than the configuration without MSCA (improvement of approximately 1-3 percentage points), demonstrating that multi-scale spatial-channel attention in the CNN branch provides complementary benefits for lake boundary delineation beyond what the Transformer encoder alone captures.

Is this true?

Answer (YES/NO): NO